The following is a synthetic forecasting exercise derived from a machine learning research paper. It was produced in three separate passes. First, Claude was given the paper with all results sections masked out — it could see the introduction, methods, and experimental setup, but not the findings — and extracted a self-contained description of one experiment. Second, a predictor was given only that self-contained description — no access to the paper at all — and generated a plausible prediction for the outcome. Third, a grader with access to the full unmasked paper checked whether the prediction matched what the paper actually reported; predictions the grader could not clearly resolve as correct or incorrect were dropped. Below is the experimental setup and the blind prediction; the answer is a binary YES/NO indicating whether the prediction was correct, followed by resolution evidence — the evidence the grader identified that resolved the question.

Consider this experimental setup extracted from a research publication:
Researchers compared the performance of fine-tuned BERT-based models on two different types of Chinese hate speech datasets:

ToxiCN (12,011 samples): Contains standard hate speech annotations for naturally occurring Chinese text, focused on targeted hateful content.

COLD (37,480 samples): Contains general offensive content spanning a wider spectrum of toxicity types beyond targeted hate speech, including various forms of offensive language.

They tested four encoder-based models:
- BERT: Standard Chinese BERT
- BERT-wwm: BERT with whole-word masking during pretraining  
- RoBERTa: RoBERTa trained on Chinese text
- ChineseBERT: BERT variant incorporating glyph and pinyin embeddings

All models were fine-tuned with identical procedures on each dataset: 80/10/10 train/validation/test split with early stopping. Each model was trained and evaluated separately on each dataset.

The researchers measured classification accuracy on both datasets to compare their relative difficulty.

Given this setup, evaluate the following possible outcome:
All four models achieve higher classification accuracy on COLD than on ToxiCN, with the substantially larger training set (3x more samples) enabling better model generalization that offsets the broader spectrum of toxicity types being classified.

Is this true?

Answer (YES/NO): NO